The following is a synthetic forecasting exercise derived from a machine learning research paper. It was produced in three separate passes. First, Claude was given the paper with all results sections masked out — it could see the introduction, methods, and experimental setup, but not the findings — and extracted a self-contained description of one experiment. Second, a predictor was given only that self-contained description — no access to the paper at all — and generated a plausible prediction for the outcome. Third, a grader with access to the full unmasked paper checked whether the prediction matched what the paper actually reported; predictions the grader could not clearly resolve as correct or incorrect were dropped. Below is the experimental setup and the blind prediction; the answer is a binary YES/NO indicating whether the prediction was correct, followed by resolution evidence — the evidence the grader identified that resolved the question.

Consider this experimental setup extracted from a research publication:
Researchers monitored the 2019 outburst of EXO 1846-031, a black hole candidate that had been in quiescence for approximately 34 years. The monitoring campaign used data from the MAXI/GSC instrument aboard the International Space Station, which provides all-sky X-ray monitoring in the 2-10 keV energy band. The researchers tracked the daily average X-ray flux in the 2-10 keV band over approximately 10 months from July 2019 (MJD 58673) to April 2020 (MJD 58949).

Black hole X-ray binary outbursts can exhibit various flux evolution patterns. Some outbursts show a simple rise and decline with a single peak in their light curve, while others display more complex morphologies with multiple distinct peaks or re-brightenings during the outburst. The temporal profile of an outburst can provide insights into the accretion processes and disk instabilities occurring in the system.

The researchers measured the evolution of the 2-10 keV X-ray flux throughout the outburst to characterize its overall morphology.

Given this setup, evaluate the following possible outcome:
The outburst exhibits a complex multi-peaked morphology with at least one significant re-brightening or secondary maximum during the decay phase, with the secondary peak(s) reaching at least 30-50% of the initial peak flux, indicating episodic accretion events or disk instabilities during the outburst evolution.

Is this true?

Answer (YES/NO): YES